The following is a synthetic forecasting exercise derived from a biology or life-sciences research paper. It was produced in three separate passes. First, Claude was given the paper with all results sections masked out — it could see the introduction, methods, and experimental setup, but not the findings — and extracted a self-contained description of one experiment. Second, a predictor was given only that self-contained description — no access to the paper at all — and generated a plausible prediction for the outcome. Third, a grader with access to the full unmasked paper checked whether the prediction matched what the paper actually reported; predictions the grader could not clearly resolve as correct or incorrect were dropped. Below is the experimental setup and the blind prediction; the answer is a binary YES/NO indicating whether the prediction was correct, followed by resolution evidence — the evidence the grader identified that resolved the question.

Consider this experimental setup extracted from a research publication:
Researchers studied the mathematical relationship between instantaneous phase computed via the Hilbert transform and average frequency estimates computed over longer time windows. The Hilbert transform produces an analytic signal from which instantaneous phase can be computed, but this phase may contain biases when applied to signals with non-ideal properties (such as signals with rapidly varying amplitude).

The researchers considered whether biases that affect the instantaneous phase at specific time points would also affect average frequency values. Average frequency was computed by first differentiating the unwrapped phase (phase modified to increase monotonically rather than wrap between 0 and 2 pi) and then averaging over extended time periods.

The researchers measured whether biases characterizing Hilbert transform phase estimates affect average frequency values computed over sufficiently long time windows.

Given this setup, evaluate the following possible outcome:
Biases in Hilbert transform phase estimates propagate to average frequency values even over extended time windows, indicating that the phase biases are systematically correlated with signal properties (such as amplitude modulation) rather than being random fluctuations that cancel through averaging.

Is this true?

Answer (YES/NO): NO